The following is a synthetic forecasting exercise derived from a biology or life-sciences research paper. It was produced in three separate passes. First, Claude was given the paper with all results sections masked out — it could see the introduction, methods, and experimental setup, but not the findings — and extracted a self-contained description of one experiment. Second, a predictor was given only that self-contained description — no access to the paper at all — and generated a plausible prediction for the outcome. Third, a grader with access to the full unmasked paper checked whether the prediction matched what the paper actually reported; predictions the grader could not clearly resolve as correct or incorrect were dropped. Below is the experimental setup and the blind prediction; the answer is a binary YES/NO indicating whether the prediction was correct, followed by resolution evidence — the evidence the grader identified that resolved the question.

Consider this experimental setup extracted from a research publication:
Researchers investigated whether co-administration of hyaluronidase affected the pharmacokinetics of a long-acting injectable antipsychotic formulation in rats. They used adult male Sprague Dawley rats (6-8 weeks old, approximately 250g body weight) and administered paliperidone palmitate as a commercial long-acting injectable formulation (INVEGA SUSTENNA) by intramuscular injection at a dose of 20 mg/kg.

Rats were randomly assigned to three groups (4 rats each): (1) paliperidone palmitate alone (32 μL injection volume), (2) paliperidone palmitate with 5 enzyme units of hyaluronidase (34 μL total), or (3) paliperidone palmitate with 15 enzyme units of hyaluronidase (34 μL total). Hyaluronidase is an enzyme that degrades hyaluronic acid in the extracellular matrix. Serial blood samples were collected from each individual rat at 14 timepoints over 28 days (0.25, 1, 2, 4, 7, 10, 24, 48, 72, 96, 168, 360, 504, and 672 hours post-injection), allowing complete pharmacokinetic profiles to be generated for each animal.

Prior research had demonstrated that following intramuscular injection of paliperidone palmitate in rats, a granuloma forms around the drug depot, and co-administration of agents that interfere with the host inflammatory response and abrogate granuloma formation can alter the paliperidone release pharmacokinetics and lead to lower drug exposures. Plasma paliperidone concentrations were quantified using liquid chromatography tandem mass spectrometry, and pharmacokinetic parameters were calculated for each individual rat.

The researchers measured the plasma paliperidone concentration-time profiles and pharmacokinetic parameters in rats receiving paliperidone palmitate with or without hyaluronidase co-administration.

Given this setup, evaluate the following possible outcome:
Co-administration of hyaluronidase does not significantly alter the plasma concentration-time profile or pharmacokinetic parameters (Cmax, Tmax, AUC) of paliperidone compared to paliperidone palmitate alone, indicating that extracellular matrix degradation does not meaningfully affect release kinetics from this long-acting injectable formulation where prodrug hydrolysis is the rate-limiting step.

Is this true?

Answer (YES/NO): NO